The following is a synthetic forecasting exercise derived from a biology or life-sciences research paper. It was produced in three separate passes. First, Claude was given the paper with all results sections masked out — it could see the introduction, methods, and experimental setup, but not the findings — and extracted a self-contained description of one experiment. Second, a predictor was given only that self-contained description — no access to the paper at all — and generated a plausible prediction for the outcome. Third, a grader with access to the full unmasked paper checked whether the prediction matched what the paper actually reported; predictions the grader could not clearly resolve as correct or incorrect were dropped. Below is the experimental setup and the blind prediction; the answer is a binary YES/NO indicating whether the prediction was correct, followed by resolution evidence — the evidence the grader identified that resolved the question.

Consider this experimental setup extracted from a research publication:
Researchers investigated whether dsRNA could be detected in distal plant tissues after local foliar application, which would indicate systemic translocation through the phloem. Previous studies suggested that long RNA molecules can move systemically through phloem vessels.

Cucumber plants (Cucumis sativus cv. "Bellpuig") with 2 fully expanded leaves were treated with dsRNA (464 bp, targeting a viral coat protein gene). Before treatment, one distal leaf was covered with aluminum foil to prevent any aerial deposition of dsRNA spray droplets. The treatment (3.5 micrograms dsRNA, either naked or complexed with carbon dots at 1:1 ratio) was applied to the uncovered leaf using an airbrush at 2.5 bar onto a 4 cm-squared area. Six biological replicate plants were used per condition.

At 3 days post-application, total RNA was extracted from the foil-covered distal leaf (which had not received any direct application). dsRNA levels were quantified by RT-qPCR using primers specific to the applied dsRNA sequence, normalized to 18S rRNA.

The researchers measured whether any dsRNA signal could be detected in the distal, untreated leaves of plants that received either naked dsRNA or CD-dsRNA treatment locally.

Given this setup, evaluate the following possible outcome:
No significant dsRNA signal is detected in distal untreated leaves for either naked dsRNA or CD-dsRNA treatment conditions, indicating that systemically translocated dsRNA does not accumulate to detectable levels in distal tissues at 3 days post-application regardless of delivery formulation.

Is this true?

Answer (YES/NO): NO